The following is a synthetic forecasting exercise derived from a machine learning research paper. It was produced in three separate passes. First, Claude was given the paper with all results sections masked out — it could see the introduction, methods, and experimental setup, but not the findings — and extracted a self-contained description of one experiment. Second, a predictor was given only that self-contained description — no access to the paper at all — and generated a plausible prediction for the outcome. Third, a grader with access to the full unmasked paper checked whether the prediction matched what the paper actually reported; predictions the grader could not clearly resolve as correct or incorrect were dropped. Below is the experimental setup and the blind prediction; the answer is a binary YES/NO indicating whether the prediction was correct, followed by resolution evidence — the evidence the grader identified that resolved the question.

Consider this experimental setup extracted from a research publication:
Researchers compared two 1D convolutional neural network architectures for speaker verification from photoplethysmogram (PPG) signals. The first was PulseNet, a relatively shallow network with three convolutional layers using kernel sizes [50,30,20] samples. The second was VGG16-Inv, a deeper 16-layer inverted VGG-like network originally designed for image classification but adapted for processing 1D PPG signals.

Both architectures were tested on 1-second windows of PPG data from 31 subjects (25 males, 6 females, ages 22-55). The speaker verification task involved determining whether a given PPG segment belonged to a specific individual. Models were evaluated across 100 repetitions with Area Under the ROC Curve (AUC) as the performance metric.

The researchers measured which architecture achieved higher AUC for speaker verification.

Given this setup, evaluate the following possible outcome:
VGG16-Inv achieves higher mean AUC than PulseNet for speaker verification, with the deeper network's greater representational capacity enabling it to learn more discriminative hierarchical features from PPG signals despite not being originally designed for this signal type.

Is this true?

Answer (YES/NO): YES